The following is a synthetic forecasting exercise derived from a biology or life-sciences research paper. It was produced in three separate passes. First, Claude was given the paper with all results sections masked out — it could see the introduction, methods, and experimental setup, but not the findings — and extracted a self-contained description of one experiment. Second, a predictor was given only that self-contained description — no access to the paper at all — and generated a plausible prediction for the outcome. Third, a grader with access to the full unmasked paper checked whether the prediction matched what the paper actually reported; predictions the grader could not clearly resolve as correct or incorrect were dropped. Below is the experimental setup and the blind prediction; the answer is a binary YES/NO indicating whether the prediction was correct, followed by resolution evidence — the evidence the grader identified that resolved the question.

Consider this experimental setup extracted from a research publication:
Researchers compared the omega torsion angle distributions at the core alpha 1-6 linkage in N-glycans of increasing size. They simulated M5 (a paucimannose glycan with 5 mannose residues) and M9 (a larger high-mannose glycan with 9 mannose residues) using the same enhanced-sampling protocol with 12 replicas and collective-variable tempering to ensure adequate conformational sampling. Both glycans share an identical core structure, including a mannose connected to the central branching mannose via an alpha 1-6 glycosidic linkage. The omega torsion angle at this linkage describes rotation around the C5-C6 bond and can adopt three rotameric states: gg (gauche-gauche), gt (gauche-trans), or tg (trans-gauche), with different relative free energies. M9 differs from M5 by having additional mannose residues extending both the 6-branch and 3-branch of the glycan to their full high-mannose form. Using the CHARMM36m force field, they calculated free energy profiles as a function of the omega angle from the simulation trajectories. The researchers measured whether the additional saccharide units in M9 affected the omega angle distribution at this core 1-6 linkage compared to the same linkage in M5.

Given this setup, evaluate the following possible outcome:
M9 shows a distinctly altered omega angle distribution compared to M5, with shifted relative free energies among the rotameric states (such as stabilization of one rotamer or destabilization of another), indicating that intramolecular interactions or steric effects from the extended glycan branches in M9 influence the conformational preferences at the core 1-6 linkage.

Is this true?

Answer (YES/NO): NO